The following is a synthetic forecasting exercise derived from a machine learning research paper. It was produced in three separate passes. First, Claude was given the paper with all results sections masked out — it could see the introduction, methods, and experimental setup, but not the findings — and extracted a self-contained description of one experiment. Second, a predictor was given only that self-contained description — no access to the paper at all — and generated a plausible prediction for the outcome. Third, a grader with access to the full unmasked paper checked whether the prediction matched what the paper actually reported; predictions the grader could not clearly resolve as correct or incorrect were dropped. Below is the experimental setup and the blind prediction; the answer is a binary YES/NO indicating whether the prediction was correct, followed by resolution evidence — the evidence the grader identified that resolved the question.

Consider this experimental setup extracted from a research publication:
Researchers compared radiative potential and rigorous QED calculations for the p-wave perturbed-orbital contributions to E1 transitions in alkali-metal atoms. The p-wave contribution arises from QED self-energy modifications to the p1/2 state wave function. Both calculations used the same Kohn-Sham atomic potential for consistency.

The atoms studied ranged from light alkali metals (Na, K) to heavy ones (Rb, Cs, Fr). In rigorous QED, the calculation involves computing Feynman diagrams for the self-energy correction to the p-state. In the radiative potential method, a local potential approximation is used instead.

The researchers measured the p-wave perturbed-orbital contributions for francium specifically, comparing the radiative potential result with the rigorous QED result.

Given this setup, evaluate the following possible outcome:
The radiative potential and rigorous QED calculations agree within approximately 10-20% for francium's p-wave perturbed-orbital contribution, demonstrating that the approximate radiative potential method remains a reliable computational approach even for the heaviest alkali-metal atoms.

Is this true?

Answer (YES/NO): NO